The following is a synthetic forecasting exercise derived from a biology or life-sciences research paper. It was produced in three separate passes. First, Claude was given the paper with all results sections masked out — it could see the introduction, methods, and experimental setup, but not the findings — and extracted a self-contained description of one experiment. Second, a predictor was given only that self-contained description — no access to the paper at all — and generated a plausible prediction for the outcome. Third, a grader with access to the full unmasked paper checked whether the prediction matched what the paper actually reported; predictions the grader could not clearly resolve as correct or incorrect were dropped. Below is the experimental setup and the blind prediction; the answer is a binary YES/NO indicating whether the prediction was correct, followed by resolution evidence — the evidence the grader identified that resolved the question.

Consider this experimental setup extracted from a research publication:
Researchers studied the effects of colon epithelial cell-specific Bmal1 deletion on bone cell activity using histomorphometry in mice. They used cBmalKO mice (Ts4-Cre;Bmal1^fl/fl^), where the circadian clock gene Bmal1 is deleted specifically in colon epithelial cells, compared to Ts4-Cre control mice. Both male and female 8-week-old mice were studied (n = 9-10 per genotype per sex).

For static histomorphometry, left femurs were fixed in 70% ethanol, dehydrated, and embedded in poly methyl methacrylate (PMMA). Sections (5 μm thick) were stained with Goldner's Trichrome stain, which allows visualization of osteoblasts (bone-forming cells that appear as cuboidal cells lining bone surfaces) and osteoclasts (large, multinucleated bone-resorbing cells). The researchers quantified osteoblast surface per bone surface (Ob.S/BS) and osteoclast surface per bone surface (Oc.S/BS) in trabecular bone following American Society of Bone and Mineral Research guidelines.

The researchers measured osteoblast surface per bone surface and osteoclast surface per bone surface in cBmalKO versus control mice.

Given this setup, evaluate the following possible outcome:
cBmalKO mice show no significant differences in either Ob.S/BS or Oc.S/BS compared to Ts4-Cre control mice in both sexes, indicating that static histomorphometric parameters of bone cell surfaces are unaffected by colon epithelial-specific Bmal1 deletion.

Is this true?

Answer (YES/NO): NO